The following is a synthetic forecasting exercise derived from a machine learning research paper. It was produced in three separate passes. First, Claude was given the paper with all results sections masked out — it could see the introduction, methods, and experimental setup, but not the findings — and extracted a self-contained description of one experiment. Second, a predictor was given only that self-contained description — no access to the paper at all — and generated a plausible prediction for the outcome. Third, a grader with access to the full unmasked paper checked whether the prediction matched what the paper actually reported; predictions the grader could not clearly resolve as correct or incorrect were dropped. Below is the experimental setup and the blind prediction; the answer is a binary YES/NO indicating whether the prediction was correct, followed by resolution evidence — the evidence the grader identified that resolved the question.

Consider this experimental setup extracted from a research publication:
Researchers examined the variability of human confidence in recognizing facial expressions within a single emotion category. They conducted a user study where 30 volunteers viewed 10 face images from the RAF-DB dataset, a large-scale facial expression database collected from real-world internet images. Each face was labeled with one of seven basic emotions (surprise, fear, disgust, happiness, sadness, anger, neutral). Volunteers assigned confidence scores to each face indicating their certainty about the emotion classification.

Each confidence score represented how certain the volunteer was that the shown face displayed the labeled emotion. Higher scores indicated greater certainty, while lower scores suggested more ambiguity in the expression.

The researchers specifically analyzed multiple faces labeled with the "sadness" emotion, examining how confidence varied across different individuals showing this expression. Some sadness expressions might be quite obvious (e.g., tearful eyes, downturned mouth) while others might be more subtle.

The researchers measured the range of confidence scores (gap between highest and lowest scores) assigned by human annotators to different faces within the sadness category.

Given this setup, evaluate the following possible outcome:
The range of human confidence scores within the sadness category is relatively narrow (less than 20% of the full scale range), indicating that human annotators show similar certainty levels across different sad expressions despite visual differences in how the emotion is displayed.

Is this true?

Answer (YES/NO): NO